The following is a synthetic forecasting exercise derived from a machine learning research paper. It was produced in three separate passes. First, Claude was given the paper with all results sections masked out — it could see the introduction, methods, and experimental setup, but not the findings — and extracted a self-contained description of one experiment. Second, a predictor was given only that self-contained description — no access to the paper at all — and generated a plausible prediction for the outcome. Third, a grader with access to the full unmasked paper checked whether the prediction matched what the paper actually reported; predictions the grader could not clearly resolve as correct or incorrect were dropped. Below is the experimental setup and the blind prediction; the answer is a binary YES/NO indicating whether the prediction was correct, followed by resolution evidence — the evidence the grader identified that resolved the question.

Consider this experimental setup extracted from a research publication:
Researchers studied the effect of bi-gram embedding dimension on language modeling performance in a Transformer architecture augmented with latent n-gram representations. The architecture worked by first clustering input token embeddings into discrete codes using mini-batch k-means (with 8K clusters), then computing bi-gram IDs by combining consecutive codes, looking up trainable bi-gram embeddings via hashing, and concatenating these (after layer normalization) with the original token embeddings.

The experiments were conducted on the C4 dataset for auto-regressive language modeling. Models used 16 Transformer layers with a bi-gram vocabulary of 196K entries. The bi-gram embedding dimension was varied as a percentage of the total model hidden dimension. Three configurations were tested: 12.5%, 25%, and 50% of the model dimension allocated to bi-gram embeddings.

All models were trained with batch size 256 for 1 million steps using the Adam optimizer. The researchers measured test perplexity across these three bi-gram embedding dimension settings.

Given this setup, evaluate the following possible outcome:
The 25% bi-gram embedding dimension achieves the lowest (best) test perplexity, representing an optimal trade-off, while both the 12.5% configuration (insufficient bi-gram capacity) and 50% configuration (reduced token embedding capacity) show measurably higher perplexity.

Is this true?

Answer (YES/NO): NO